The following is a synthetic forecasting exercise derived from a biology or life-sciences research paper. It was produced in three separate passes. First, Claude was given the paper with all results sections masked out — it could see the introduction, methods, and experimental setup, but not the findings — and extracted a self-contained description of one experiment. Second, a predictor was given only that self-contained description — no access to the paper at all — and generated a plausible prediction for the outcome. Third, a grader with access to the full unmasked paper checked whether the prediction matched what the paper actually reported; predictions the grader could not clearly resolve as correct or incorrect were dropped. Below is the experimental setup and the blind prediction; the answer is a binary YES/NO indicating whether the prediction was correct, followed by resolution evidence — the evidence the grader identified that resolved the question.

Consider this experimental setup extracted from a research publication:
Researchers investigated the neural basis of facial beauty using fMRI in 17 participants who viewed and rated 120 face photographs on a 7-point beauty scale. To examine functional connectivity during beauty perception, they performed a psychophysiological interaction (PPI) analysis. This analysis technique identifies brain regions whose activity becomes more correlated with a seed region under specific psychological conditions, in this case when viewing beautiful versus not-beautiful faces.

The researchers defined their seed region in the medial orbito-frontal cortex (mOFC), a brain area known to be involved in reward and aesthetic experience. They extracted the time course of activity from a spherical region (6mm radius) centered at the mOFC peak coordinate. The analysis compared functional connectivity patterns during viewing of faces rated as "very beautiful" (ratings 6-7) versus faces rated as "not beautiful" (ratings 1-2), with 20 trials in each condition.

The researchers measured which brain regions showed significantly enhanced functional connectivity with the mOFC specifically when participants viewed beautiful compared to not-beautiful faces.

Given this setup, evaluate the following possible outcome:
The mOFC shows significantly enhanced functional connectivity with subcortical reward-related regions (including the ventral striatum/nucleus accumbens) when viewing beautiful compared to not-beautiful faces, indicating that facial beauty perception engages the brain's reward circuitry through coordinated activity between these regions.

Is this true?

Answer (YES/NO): NO